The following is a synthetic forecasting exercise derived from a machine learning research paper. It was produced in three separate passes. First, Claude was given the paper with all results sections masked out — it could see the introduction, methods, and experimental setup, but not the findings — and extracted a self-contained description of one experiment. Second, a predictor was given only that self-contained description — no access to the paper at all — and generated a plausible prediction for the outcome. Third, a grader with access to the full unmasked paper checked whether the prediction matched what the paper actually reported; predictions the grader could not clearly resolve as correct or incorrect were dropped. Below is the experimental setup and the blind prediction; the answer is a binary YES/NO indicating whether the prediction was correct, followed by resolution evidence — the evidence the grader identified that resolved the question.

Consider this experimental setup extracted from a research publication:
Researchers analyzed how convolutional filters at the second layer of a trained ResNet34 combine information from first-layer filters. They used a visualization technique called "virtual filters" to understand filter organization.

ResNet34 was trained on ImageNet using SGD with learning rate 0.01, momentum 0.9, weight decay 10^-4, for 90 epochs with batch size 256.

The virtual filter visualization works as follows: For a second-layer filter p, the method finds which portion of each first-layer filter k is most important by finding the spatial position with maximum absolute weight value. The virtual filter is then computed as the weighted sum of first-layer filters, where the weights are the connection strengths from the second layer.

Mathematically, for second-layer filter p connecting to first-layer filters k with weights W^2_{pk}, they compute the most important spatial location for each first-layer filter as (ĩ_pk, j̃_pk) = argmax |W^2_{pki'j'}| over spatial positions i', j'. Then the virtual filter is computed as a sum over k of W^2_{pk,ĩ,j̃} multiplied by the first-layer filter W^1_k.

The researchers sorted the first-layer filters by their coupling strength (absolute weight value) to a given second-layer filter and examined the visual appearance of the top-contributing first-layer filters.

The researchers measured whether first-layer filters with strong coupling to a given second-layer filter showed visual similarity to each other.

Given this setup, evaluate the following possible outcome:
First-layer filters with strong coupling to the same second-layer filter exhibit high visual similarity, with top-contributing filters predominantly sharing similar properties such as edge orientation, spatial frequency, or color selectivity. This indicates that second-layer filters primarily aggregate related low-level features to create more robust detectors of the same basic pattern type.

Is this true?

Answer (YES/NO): YES